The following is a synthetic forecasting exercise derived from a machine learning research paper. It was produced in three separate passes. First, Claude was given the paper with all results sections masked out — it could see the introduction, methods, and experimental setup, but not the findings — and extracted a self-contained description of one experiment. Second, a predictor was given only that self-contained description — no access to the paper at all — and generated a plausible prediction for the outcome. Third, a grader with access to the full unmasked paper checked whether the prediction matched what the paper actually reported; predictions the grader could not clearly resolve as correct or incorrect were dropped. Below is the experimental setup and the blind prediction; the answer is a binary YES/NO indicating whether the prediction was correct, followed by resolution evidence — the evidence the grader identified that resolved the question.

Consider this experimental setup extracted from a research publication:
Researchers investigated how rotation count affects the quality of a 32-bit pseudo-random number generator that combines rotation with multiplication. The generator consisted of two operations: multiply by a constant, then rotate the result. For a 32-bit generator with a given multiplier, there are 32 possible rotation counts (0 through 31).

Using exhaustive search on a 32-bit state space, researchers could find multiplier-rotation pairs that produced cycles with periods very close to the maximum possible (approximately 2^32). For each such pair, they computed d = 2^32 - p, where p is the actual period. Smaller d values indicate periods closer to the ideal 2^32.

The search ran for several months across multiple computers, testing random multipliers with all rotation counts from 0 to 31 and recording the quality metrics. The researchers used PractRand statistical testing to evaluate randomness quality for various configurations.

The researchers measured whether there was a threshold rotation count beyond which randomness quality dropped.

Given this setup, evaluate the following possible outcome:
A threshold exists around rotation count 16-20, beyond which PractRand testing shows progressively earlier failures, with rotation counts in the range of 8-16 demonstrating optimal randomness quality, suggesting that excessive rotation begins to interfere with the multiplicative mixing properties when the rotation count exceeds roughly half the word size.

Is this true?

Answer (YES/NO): NO